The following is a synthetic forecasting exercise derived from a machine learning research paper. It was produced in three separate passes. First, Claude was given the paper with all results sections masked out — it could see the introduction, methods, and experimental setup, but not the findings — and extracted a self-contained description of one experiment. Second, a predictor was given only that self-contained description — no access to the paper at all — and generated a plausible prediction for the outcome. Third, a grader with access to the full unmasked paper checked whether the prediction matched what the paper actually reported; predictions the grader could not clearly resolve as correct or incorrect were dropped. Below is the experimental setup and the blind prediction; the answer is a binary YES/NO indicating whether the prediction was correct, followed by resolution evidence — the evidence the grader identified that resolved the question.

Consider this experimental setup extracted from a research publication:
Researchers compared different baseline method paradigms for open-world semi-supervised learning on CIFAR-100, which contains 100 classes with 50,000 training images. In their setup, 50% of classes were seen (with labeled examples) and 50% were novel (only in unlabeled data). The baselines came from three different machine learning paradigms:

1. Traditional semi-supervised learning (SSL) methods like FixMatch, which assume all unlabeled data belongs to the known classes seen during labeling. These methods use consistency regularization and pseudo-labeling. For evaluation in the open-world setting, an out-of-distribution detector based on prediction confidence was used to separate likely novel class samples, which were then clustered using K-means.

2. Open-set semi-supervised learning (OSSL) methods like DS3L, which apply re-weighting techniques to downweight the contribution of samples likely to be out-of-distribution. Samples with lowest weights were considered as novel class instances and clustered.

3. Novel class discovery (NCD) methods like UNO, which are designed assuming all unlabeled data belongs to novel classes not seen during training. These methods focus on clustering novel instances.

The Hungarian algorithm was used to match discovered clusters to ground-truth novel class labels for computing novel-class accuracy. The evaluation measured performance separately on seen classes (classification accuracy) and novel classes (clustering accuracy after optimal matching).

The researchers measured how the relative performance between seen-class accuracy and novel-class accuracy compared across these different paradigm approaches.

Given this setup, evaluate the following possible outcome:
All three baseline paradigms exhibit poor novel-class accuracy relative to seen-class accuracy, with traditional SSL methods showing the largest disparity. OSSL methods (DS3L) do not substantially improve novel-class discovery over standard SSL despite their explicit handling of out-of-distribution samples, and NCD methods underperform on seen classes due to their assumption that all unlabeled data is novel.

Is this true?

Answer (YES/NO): NO